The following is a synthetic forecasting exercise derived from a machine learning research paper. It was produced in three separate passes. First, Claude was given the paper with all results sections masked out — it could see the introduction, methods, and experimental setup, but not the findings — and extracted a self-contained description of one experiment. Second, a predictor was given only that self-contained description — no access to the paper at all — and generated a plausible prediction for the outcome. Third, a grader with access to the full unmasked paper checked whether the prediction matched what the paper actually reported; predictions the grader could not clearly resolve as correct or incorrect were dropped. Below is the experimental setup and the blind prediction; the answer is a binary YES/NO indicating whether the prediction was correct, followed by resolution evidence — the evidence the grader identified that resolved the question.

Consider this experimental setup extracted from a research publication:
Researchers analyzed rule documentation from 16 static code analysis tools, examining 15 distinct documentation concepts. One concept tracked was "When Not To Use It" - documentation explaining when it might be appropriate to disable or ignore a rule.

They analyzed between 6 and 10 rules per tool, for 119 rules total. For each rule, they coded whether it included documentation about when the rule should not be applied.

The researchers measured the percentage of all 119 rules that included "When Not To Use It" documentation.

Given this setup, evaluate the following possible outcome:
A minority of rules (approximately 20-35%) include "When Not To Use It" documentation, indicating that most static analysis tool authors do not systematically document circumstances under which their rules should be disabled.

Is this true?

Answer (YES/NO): NO